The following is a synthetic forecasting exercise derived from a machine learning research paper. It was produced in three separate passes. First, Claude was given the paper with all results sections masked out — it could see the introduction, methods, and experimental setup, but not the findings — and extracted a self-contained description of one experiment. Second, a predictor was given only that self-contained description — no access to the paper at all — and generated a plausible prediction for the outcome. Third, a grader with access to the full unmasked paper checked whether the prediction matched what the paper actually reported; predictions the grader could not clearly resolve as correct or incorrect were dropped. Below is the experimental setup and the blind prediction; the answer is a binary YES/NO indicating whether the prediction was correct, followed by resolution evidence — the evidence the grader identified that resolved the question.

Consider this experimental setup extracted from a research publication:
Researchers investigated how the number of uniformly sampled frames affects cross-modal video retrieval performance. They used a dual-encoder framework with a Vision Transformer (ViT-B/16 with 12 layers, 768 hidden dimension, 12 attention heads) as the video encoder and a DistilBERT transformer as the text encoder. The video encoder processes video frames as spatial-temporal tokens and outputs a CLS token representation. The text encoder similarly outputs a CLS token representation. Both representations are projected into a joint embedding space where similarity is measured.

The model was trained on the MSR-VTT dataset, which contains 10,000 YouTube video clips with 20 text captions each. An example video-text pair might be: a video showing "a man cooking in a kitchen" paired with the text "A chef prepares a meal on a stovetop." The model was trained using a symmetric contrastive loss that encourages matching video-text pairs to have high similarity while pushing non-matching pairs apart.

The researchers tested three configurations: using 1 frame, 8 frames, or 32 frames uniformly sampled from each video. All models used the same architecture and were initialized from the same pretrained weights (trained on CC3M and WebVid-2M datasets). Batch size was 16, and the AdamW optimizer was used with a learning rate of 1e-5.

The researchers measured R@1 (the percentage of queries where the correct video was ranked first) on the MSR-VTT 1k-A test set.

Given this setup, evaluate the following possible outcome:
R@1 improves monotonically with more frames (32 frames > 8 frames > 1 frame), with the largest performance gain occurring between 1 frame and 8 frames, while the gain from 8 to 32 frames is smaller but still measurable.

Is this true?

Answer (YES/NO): YES